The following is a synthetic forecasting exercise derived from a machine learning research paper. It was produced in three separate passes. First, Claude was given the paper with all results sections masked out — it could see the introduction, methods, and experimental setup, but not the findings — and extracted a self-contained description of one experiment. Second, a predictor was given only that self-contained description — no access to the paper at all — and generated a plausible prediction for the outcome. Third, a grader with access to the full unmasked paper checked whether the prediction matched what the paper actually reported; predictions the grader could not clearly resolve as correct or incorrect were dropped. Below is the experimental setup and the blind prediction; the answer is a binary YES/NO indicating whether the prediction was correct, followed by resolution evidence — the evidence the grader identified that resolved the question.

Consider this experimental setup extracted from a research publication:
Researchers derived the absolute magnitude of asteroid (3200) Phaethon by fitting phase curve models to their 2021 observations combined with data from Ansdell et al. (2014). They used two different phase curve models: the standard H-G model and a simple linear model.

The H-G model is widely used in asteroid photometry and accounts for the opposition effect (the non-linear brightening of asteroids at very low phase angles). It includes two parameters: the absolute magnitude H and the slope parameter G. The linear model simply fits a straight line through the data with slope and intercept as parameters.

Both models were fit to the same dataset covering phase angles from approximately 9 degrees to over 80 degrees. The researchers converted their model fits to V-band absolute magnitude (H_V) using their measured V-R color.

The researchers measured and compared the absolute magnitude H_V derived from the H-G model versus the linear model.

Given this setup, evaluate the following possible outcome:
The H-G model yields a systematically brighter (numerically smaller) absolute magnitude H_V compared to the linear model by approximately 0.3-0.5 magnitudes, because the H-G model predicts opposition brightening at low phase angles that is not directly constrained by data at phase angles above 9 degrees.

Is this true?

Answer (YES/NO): YES